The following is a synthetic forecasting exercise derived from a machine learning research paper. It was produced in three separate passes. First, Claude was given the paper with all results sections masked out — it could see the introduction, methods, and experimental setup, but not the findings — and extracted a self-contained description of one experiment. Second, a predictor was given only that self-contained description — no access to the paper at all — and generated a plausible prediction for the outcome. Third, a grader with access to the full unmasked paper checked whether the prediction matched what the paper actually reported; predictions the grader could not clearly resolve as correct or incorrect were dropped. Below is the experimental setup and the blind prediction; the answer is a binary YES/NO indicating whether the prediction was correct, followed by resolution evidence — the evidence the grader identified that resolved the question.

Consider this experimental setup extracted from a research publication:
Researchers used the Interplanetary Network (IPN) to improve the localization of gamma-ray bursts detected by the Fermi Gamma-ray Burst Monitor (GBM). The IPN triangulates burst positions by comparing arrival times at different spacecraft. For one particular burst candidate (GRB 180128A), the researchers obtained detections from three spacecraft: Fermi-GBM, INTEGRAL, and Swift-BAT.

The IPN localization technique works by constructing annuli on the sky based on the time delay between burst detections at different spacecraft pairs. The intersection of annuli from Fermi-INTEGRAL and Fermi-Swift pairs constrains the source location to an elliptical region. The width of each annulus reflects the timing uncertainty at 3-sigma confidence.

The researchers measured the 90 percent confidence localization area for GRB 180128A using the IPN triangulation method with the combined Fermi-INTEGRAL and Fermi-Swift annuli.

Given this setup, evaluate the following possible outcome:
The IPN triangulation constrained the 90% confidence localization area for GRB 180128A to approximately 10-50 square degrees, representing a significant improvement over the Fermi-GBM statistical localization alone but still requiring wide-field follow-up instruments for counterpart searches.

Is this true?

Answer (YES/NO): NO